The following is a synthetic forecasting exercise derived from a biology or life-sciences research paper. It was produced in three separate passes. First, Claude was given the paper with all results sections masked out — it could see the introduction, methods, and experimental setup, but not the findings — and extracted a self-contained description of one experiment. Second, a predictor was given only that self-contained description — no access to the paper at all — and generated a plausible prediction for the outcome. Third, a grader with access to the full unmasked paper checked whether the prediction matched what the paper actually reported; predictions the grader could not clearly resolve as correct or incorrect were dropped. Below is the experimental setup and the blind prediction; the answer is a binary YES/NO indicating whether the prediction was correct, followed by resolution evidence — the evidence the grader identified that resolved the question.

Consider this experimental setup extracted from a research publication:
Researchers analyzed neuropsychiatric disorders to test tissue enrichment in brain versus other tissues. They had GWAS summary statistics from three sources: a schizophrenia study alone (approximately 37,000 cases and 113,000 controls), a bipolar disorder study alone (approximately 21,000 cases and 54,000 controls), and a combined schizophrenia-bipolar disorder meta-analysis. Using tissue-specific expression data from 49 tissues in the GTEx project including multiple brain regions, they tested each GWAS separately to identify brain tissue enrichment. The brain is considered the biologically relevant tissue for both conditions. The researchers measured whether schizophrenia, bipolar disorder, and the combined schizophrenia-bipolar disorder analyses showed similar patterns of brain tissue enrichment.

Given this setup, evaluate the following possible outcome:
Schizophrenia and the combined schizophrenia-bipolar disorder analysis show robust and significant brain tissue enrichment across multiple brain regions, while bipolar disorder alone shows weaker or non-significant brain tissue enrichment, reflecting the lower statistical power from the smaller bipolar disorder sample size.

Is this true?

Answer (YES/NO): NO